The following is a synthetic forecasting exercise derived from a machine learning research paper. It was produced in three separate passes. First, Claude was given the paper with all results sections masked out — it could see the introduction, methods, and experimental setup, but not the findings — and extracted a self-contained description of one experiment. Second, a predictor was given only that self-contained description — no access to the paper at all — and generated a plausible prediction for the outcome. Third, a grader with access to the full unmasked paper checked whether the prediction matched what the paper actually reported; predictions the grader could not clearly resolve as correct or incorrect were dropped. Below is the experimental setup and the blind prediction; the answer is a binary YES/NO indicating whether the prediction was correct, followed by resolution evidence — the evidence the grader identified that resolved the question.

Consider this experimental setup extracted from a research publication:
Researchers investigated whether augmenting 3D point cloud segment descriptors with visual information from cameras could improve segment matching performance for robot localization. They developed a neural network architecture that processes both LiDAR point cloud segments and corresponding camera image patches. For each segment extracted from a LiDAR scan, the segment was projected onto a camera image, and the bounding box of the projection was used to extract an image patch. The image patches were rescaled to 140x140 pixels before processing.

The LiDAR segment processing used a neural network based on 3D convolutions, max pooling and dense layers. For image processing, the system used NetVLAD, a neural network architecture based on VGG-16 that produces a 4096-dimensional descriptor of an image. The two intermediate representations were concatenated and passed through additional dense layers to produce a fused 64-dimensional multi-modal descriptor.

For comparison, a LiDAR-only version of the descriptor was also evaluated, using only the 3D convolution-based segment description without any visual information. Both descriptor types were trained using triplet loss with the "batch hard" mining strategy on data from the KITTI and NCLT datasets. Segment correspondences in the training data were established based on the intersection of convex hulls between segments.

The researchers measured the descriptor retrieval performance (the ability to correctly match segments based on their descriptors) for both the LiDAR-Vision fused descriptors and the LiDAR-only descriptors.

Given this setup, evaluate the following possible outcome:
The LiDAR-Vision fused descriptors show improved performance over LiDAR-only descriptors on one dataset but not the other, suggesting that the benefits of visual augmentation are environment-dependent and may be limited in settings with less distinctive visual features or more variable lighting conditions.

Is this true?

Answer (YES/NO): NO